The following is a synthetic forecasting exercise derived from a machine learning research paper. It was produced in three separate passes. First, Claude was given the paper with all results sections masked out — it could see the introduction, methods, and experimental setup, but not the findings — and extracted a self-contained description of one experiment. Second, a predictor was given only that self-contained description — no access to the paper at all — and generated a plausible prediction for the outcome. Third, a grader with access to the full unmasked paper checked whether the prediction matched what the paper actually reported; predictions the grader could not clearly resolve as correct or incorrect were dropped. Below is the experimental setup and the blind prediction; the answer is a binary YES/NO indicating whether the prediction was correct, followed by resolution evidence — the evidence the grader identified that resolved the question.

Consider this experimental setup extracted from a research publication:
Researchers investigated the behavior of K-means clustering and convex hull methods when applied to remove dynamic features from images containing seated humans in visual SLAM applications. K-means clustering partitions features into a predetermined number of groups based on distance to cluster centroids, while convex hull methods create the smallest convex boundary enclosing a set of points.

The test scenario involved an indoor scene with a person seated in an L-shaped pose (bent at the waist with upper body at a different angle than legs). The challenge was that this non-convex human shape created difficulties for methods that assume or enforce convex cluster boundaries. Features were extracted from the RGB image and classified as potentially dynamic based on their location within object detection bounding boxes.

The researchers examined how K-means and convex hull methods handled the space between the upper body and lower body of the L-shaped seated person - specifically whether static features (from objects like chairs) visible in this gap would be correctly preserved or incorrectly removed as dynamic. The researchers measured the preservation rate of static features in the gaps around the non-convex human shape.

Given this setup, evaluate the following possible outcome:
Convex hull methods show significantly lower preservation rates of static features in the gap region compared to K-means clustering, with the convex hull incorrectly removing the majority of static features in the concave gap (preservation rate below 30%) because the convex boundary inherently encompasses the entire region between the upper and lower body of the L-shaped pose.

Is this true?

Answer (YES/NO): NO